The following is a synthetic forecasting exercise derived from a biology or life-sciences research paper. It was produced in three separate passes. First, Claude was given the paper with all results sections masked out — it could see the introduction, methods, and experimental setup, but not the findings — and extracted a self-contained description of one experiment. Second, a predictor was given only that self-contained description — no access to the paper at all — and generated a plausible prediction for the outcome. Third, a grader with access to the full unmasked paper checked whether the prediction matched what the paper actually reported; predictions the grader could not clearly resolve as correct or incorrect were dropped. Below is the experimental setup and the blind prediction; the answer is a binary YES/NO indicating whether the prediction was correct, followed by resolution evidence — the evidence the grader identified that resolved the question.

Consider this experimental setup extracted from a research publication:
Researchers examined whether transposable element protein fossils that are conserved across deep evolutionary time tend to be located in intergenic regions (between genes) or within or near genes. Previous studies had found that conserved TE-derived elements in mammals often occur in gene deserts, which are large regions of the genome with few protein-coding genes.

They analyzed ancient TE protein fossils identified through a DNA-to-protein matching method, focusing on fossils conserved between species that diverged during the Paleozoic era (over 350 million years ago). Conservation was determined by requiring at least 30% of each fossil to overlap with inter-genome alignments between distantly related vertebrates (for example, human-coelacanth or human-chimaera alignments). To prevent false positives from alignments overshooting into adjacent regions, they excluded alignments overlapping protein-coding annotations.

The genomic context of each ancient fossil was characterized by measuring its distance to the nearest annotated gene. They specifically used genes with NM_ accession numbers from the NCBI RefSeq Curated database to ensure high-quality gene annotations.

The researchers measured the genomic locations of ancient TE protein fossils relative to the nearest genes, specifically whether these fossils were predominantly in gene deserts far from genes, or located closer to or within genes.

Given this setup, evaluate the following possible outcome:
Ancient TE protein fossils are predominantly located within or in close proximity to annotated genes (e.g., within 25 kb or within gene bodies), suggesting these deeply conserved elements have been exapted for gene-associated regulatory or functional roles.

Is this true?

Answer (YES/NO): NO